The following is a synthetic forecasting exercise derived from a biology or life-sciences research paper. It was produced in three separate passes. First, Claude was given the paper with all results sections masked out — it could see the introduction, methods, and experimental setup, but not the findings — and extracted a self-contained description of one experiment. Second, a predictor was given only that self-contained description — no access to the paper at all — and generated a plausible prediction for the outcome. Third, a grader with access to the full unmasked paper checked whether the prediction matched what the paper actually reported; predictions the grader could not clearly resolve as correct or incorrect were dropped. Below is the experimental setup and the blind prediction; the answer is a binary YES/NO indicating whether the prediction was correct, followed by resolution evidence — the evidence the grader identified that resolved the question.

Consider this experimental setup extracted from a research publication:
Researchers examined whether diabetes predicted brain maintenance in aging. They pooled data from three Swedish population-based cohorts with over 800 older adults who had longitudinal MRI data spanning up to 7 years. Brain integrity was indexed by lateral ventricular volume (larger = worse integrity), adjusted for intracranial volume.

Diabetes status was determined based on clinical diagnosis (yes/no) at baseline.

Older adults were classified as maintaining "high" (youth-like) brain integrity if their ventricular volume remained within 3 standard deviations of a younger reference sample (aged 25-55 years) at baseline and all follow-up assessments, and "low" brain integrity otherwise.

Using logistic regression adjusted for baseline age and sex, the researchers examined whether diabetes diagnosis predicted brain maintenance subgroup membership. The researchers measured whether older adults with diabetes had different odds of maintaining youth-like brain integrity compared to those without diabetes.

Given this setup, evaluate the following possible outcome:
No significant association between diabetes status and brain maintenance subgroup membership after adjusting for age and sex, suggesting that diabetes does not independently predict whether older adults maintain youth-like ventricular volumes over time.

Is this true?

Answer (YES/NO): NO